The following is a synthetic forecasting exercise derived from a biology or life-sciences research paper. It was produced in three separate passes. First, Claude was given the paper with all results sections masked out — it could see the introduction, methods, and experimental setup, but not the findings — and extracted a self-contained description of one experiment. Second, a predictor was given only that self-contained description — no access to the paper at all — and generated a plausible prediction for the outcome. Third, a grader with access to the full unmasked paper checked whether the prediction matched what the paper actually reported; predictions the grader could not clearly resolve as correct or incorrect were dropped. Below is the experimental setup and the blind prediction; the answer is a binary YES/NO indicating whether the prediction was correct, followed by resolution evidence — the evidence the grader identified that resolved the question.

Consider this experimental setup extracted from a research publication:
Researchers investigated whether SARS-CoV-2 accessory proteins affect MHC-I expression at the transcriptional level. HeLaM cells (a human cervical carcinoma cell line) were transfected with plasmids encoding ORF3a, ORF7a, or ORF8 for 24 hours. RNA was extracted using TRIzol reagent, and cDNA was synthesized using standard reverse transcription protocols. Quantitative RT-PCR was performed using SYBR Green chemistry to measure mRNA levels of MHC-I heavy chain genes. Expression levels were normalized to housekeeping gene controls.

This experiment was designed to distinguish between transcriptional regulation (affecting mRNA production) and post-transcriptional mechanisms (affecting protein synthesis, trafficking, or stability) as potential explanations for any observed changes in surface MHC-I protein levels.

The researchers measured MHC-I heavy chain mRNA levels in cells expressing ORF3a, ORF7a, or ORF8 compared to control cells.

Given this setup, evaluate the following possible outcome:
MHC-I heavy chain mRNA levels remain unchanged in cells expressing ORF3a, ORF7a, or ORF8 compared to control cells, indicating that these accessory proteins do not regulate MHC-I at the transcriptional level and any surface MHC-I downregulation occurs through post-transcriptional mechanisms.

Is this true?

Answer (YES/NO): YES